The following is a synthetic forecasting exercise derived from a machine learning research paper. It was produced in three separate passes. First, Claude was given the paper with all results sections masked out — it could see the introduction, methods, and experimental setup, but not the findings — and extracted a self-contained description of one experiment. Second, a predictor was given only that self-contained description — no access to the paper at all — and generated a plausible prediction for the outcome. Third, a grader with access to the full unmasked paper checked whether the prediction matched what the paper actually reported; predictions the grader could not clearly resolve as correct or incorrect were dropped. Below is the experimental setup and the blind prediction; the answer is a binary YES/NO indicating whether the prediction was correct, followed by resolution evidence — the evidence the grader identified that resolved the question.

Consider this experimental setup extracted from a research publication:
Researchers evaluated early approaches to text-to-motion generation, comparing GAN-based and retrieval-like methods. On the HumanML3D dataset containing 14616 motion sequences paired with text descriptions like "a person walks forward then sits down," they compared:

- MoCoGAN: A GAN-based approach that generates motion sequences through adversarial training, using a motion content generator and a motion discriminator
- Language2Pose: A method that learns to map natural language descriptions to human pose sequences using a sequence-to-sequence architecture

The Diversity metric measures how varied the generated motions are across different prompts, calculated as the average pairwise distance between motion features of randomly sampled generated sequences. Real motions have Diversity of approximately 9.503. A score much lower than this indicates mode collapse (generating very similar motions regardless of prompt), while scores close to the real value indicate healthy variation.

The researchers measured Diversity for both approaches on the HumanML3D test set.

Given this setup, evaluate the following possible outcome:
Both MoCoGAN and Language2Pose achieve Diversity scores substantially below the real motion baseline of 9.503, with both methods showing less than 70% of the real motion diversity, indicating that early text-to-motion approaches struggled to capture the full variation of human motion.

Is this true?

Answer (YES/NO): NO